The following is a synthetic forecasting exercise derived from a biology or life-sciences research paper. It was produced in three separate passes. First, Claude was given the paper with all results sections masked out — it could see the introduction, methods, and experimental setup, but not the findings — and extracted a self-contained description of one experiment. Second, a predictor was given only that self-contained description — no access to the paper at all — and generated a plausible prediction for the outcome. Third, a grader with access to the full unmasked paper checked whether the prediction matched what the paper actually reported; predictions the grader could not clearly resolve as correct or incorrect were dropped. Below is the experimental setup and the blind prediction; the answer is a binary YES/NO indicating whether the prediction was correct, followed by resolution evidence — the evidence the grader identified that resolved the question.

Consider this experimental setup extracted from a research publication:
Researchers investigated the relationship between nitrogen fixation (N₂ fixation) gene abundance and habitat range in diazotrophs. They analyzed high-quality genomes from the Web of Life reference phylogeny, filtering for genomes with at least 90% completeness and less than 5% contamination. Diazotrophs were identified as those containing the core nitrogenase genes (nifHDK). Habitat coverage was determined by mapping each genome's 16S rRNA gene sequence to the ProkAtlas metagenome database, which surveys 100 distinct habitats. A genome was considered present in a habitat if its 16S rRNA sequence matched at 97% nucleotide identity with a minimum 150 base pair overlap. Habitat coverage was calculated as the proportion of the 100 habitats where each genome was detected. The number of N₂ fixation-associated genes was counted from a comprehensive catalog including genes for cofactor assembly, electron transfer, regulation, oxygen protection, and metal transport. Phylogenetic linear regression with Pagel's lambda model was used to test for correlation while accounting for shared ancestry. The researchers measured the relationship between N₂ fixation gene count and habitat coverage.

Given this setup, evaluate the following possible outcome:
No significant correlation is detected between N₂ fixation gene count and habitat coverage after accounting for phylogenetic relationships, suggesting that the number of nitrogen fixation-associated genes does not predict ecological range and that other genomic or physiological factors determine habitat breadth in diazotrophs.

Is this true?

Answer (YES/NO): NO